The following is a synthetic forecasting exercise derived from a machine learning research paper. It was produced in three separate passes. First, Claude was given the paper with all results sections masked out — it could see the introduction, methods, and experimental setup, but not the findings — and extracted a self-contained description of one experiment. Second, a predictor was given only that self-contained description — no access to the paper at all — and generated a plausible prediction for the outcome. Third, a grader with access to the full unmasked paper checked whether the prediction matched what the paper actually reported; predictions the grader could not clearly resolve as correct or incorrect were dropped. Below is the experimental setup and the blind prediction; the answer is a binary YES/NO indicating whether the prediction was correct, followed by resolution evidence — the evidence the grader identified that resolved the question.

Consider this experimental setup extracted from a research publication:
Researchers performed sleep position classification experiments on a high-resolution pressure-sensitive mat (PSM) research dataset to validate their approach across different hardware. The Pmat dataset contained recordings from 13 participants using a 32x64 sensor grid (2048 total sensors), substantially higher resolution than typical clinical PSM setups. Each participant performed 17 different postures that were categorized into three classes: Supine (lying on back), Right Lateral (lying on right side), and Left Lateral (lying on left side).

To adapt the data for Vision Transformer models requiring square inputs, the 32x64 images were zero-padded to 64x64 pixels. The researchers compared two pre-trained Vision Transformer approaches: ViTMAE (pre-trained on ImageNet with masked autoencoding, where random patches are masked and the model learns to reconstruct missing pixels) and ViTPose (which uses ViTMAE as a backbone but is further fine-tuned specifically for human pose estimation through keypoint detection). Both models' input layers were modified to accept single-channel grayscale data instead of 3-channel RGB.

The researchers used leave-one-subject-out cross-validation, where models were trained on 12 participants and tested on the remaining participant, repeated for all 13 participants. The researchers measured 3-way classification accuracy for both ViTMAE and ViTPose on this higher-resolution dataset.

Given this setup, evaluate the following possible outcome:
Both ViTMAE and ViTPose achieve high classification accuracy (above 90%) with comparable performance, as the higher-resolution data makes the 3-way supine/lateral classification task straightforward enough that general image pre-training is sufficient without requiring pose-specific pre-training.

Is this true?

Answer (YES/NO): YES